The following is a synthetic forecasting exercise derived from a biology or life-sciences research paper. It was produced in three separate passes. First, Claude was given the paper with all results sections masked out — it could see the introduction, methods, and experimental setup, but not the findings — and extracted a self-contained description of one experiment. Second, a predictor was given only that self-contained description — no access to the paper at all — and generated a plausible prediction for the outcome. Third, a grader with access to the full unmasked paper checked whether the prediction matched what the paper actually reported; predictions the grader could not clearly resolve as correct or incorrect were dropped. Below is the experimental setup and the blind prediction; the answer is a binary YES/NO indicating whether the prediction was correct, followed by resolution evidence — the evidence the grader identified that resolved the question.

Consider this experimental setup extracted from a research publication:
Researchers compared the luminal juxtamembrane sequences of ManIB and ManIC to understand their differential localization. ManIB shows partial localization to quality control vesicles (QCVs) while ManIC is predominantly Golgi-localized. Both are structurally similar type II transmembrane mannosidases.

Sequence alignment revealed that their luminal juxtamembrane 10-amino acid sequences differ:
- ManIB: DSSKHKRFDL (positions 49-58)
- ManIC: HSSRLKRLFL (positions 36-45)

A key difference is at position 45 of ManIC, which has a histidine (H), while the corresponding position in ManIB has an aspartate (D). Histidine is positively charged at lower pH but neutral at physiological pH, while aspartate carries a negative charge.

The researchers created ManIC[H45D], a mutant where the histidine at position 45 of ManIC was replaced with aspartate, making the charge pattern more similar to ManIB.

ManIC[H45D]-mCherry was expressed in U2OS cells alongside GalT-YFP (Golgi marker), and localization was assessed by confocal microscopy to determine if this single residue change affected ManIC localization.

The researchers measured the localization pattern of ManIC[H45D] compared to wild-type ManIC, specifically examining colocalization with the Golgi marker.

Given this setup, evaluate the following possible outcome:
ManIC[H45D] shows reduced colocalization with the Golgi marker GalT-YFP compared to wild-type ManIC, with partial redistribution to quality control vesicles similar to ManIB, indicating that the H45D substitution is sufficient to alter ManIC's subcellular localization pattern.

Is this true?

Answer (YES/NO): NO